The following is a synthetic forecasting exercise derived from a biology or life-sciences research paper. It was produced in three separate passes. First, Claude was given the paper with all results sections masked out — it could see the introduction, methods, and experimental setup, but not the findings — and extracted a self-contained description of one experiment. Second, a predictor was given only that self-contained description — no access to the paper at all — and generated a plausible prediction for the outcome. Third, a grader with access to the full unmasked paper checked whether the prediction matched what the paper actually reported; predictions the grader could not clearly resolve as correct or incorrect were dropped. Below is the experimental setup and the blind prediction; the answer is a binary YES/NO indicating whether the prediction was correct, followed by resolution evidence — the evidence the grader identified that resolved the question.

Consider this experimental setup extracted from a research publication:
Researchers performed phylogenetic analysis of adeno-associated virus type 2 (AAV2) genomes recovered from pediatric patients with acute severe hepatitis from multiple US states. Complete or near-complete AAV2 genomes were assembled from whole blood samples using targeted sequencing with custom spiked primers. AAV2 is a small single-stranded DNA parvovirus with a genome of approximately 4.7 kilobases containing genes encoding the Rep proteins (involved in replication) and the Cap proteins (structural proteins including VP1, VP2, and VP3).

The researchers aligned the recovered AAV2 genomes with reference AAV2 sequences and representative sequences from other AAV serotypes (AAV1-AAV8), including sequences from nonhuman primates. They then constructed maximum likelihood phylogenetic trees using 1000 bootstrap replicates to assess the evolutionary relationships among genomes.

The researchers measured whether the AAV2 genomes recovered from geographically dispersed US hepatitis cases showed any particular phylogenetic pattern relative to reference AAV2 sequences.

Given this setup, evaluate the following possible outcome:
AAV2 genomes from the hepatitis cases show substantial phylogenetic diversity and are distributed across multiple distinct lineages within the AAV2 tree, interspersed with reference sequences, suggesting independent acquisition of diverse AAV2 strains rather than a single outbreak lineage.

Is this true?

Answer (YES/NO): NO